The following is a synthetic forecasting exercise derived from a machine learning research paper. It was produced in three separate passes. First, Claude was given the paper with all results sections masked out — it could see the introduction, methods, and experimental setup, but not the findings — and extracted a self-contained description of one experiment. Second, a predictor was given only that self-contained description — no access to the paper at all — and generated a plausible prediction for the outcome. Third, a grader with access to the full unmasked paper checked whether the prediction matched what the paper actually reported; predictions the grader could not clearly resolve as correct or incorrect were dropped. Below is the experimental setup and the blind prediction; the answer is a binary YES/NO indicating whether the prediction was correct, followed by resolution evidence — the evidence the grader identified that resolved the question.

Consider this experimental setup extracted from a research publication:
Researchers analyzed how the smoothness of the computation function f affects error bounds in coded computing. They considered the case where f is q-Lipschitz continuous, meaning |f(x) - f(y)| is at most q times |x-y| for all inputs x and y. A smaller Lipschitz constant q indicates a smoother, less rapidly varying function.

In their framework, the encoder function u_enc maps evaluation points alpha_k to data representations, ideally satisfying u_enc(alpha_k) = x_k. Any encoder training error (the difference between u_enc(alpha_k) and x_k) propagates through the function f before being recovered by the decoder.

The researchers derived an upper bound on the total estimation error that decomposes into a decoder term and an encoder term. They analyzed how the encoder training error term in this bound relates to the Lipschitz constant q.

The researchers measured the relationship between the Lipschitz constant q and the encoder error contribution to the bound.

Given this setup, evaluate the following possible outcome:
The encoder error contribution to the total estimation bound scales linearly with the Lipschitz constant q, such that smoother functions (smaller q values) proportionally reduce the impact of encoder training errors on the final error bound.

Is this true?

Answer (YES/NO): NO